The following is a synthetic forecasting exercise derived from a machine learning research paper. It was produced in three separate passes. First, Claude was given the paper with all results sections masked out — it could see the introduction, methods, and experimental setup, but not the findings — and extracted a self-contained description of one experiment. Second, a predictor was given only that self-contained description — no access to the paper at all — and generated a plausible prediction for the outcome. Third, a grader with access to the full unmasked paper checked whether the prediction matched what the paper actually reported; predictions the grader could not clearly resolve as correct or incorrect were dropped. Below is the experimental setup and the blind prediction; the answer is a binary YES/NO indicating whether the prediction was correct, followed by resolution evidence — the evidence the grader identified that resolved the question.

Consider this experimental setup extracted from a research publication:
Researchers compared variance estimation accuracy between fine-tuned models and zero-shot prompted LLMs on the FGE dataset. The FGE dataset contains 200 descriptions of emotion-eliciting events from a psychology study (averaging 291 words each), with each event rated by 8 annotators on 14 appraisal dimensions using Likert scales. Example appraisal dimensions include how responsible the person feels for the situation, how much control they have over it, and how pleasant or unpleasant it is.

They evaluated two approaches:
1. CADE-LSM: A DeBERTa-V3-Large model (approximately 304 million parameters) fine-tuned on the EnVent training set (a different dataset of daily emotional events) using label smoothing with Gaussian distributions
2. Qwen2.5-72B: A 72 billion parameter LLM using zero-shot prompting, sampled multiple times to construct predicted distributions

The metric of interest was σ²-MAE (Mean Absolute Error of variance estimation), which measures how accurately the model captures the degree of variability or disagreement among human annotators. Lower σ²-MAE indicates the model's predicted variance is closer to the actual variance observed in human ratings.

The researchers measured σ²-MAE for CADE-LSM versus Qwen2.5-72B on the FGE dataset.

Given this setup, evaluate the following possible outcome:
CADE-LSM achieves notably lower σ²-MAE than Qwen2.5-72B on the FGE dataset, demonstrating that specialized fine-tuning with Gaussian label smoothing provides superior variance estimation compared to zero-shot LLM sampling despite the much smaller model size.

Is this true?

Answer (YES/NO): NO